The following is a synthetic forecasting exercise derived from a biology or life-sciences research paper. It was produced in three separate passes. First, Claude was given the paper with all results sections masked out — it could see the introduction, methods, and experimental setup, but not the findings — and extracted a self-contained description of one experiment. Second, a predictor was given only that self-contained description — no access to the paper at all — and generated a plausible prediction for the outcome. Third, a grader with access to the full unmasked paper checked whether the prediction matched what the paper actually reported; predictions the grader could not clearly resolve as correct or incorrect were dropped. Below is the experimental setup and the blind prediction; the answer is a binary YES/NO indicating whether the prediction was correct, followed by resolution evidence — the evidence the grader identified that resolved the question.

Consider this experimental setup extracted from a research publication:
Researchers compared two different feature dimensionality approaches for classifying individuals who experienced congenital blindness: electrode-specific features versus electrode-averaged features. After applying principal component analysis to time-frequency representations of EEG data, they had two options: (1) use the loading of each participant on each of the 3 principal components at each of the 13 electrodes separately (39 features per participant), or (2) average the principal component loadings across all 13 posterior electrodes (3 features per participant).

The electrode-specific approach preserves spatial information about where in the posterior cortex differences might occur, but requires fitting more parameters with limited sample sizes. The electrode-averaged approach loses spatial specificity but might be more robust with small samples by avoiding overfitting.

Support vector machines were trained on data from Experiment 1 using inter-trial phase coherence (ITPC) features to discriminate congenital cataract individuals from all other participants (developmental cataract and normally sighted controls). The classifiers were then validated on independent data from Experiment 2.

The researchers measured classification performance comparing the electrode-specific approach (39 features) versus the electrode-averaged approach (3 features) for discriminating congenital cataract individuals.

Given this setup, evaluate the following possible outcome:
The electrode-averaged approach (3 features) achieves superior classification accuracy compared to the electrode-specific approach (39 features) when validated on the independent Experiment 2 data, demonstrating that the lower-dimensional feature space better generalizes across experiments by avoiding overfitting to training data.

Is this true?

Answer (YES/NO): YES